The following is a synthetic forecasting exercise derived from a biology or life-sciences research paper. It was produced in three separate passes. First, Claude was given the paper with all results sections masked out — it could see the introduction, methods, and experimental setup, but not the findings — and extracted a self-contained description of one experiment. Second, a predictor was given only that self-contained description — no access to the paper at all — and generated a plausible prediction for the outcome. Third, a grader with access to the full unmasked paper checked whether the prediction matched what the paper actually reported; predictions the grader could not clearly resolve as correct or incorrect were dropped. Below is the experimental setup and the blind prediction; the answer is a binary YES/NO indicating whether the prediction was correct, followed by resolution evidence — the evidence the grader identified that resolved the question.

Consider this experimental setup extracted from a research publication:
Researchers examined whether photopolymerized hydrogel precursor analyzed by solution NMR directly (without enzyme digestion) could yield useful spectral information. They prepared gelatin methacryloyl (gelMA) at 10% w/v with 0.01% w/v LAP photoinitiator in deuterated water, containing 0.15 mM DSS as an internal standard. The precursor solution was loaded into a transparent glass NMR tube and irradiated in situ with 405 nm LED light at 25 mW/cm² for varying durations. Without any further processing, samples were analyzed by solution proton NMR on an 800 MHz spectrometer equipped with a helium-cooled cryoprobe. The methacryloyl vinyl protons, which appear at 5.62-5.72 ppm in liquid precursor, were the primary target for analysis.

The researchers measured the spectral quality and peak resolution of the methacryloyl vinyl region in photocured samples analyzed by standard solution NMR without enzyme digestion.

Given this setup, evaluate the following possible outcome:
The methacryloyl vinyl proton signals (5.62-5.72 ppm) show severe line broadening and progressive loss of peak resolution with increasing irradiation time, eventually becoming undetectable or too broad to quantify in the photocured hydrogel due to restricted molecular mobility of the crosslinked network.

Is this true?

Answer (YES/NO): YES